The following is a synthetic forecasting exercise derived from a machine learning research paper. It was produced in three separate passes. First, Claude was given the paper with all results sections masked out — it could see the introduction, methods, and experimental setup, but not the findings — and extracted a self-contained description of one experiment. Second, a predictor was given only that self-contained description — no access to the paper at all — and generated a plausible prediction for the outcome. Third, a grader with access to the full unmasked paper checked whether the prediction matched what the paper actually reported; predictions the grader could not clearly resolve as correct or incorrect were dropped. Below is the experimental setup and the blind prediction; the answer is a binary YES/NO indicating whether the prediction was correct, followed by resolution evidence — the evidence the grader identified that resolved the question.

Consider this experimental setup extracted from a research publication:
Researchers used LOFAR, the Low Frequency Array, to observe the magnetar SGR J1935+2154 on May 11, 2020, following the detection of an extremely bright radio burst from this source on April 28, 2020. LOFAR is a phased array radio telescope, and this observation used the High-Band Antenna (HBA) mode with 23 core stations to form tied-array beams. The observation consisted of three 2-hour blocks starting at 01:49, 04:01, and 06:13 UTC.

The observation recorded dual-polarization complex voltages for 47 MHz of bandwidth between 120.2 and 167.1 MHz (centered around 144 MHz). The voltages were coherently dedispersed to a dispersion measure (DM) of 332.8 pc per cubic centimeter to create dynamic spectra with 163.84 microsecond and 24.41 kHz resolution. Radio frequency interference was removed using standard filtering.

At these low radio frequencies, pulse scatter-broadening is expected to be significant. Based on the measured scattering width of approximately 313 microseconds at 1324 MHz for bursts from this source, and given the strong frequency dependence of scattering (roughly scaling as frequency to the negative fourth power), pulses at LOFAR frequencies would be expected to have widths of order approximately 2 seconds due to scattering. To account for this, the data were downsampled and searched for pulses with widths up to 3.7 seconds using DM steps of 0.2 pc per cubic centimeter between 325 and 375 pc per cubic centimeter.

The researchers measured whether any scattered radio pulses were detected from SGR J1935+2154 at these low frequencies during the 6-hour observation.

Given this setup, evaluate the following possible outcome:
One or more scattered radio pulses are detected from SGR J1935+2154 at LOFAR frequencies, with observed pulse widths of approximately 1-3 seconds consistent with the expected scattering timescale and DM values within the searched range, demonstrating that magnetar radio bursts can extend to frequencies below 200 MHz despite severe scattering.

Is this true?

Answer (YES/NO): NO